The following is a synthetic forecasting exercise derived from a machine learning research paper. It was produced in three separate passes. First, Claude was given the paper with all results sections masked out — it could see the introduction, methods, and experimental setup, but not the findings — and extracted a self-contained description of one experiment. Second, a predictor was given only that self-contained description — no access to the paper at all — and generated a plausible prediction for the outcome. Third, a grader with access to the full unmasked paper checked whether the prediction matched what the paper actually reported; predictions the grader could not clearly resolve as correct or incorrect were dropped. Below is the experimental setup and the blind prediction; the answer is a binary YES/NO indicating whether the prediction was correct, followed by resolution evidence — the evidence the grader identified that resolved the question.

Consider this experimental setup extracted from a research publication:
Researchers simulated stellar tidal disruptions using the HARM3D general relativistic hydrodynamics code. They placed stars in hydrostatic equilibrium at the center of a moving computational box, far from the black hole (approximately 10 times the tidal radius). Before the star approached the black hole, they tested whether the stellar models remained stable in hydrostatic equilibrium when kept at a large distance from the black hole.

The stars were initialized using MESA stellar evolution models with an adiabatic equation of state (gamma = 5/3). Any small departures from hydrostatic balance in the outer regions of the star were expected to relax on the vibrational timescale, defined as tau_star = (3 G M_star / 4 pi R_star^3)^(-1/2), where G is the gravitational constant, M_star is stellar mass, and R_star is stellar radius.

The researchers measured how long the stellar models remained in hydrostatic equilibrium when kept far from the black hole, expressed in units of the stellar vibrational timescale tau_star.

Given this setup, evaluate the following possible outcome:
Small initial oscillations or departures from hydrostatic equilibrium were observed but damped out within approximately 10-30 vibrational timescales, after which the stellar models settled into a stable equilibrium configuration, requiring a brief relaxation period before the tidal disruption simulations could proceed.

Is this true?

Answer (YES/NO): NO